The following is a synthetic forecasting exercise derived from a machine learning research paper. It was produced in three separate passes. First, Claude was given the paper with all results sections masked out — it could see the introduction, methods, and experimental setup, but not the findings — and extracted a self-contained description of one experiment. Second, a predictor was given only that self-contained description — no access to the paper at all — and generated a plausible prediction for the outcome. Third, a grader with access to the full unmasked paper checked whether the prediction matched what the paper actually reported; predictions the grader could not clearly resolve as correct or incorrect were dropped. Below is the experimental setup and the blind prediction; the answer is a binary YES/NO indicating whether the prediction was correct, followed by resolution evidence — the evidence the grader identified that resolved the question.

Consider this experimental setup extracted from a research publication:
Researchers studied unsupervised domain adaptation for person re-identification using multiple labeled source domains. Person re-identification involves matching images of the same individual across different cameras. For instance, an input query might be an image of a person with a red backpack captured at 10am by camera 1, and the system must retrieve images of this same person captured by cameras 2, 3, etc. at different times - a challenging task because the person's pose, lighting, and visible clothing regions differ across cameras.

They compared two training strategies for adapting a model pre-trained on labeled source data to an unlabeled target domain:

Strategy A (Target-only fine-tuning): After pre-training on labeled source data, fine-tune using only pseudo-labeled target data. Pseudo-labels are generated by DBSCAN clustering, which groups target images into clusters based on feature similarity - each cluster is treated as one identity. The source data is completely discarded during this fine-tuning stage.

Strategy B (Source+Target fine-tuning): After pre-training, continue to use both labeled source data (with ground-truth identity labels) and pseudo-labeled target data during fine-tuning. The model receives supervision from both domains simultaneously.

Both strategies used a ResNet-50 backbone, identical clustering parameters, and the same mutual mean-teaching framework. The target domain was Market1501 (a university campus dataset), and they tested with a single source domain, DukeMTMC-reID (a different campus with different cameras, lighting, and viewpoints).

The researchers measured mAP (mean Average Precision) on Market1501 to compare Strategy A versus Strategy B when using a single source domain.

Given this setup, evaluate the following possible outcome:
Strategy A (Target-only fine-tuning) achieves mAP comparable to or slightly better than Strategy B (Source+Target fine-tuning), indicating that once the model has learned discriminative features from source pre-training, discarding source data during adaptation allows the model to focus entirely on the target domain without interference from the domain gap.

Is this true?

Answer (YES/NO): NO